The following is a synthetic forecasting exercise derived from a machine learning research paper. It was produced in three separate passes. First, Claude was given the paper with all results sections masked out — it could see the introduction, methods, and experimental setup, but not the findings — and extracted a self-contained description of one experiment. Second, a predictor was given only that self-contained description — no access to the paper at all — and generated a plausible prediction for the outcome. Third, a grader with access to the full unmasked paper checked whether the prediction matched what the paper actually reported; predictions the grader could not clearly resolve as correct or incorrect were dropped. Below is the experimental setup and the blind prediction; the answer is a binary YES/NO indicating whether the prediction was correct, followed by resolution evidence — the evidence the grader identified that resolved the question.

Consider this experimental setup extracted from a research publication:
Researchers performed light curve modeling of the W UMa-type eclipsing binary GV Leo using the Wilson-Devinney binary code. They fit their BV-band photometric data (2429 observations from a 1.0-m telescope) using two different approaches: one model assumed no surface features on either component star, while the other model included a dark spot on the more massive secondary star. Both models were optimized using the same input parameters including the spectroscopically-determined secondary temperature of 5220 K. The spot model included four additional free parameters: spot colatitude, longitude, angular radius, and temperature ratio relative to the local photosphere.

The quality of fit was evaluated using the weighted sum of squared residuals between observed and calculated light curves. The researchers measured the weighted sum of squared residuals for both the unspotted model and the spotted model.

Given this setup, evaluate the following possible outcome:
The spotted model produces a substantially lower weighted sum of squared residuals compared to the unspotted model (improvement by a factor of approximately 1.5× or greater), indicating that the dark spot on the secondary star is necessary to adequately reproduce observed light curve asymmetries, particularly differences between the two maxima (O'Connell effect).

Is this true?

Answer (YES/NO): YES